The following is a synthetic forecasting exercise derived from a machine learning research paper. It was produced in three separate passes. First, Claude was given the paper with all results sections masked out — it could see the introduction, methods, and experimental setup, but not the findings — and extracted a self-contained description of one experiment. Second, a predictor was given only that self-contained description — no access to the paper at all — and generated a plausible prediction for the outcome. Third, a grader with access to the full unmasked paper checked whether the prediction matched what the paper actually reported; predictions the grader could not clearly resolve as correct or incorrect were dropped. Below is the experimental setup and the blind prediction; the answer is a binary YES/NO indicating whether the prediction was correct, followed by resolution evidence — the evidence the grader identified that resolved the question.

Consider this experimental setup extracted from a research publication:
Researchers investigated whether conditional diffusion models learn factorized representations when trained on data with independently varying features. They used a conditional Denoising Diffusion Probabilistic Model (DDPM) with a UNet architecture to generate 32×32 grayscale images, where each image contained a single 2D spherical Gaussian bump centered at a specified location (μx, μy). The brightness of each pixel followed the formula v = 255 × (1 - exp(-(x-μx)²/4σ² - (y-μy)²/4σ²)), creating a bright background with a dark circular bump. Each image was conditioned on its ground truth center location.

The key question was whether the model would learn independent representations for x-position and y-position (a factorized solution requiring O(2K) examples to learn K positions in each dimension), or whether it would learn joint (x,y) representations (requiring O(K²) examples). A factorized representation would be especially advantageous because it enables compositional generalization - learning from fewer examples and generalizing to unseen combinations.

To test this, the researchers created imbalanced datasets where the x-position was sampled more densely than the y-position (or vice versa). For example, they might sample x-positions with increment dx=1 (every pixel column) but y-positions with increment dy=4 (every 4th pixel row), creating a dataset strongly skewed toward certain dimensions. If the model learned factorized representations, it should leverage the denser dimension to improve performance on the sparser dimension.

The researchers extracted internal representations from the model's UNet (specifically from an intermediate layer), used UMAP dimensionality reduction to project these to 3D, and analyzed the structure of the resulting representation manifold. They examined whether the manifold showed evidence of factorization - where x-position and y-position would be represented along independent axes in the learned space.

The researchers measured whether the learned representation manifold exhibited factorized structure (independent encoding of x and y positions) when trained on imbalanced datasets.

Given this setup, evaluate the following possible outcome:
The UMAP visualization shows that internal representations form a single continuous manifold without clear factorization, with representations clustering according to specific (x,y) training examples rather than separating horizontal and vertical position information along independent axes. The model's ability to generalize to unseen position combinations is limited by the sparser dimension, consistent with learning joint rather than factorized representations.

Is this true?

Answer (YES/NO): NO